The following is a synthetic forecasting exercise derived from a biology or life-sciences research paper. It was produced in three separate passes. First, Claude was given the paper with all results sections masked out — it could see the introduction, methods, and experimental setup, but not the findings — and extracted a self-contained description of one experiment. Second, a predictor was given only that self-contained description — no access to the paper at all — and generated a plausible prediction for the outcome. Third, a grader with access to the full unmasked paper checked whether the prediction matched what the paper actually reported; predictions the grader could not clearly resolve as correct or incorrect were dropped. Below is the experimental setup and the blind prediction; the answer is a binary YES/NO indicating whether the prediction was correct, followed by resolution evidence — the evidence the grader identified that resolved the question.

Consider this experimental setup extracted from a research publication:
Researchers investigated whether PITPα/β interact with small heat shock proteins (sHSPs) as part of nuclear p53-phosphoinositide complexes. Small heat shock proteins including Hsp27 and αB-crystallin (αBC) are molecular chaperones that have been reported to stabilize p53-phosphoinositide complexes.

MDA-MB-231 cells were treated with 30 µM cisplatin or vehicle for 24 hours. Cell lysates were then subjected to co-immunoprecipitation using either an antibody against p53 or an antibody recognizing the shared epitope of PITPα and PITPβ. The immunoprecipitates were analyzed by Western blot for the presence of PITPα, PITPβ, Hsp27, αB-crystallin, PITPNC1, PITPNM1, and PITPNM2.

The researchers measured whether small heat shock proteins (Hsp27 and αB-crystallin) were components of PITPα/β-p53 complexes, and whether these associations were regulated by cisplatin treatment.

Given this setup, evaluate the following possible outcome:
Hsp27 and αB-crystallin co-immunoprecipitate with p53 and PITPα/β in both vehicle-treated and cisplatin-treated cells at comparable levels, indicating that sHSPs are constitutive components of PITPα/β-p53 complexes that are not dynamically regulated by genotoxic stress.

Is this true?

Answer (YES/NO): NO